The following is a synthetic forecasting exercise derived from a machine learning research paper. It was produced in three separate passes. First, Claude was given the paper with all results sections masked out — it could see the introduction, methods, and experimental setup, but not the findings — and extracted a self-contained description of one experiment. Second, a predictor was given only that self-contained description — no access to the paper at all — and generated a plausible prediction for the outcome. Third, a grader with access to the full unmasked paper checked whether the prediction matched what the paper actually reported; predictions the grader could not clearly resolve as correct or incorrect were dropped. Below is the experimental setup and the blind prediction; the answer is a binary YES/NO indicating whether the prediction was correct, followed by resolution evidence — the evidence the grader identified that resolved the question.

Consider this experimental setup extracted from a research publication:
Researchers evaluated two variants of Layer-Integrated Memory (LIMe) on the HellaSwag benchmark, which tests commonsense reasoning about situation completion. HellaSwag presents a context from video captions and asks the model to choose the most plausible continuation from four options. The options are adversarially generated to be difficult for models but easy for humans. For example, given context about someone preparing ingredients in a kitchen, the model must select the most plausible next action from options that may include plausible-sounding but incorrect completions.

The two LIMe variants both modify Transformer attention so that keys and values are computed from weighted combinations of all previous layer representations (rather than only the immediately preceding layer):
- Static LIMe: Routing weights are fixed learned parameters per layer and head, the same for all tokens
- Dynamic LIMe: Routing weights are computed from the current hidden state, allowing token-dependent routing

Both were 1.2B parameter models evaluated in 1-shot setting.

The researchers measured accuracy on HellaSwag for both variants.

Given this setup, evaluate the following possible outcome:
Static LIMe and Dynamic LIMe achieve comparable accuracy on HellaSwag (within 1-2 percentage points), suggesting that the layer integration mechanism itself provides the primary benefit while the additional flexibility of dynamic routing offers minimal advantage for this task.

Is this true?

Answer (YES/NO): YES